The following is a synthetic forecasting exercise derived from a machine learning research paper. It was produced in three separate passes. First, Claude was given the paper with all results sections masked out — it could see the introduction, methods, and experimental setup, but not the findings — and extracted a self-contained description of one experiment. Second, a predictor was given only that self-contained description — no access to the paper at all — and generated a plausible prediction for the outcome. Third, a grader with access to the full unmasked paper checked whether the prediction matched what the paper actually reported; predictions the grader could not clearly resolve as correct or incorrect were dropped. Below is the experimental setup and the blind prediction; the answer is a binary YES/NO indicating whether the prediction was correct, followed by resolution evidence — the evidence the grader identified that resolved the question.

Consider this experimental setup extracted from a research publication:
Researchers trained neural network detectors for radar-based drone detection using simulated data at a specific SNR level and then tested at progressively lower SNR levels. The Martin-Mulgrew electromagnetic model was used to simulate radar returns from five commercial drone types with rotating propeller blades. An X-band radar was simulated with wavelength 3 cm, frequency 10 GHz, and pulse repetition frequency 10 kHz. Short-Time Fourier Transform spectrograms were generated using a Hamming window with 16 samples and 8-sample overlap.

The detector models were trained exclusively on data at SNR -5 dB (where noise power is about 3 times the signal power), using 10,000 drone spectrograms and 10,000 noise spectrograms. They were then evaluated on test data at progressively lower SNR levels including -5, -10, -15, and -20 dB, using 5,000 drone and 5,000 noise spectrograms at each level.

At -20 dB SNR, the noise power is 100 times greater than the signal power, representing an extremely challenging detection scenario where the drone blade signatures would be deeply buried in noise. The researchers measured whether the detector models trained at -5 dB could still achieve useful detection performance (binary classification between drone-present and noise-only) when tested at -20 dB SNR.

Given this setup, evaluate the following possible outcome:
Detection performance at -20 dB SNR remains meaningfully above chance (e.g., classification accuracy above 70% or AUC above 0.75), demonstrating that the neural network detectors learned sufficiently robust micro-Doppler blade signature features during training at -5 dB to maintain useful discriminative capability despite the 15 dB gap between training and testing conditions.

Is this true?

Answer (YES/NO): YES